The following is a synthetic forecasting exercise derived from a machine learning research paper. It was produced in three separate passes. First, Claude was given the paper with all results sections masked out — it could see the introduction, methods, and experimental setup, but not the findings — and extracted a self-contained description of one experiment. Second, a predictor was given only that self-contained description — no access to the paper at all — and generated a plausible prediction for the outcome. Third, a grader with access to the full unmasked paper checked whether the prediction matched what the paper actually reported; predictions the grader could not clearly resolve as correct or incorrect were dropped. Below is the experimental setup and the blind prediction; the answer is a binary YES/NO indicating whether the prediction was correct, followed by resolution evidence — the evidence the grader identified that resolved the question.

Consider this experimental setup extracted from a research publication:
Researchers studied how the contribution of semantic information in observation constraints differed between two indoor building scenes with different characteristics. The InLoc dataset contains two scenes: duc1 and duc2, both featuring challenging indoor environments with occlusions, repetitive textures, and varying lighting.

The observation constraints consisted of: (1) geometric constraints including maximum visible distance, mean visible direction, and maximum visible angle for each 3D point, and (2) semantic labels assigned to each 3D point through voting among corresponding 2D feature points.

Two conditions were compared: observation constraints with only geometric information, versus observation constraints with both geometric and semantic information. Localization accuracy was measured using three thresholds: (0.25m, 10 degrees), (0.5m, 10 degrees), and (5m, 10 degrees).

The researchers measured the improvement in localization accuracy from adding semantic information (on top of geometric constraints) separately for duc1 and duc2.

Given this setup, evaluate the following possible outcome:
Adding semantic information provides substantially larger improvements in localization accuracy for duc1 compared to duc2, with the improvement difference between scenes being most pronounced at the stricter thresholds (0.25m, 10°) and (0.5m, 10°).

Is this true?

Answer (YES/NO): NO